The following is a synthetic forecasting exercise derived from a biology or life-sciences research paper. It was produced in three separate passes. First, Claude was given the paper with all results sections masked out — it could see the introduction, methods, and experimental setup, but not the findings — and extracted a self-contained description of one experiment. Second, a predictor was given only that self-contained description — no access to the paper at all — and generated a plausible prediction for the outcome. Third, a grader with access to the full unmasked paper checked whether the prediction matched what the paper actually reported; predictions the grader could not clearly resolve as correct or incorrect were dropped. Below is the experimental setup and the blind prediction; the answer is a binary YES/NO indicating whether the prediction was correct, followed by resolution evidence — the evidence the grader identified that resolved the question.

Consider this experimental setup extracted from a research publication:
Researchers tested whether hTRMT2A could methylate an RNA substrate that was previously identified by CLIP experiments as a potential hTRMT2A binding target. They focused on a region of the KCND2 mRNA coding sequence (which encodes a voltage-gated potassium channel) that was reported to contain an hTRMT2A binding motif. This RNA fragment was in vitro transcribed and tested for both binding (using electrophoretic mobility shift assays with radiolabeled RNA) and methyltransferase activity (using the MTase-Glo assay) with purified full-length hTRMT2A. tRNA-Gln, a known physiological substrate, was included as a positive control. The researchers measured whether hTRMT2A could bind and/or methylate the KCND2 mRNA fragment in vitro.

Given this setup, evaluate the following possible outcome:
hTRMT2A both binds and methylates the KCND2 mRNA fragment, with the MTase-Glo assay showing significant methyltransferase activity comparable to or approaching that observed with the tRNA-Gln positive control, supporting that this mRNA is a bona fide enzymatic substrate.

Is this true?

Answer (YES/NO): NO